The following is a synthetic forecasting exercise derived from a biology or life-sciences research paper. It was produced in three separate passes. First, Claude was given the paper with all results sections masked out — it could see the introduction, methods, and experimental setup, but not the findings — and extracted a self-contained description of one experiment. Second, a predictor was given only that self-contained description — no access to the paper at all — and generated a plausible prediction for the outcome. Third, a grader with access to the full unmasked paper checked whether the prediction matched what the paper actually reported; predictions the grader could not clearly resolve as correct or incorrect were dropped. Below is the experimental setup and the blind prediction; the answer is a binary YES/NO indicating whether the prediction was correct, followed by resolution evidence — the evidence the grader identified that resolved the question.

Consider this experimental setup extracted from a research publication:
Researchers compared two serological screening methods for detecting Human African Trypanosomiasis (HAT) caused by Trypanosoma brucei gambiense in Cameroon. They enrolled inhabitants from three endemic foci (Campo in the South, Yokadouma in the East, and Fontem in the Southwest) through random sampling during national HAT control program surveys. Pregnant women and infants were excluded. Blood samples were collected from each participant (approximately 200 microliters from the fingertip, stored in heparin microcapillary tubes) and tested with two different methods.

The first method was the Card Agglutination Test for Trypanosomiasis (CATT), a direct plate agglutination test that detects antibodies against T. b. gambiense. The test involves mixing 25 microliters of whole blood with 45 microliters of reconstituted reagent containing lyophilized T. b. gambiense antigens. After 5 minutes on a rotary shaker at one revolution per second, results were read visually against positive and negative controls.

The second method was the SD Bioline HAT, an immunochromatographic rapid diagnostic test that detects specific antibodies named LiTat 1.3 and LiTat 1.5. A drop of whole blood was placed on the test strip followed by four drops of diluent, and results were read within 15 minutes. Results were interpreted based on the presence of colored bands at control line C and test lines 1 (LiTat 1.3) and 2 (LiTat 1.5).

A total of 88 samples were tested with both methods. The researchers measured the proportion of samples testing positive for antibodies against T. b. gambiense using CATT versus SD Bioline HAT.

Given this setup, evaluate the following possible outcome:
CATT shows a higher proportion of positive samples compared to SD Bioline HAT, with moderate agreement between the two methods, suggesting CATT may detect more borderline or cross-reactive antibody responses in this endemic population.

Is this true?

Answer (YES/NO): YES